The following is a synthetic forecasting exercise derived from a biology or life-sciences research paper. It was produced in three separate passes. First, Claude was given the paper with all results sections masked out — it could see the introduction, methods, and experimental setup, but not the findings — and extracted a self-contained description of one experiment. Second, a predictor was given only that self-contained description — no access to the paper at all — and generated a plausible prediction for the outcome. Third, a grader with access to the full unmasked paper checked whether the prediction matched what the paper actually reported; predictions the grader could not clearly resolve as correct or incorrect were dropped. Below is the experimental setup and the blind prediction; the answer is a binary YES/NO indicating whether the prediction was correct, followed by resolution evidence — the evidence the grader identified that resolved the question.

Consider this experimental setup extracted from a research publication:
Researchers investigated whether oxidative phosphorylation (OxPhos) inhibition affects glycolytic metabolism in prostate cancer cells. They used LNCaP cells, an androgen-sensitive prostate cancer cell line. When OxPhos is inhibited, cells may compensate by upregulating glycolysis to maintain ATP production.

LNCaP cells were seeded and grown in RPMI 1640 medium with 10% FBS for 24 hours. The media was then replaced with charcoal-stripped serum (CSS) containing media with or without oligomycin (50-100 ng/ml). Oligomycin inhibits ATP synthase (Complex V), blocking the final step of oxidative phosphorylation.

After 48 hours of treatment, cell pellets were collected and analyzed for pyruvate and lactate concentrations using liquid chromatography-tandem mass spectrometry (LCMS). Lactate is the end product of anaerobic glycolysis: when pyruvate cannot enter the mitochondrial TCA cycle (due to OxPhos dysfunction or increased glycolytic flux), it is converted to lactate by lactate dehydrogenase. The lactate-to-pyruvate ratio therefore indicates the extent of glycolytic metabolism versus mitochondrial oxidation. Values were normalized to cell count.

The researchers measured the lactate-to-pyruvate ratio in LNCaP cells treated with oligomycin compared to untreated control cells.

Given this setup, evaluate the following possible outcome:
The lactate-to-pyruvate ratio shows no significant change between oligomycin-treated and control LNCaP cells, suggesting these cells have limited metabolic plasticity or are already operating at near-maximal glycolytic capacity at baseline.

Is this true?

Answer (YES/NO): YES